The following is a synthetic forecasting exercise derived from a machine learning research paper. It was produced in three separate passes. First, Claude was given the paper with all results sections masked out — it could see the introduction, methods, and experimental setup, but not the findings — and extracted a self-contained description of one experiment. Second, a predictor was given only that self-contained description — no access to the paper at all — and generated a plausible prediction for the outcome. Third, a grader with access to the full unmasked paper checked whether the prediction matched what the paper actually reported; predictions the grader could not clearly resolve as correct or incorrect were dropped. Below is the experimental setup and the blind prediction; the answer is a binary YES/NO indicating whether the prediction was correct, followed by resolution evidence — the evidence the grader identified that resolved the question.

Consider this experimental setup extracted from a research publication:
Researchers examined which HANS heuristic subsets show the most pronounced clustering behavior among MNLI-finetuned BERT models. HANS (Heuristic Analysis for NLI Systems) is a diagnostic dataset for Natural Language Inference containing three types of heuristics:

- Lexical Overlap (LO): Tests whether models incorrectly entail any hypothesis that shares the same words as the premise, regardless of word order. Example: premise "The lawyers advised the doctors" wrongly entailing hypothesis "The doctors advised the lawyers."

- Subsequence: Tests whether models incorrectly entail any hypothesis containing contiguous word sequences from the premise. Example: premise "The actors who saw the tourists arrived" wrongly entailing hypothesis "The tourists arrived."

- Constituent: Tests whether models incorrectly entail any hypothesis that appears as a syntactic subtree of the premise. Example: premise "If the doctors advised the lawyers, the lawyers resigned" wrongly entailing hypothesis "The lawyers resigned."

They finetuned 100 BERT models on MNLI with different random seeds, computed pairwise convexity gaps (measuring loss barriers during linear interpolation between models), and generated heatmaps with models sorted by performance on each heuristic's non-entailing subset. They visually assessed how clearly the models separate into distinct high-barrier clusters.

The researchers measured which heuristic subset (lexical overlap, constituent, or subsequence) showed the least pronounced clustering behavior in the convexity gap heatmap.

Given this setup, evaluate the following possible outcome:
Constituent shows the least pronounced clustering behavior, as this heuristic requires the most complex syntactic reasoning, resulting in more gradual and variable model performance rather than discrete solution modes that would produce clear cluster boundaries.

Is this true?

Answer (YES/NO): NO